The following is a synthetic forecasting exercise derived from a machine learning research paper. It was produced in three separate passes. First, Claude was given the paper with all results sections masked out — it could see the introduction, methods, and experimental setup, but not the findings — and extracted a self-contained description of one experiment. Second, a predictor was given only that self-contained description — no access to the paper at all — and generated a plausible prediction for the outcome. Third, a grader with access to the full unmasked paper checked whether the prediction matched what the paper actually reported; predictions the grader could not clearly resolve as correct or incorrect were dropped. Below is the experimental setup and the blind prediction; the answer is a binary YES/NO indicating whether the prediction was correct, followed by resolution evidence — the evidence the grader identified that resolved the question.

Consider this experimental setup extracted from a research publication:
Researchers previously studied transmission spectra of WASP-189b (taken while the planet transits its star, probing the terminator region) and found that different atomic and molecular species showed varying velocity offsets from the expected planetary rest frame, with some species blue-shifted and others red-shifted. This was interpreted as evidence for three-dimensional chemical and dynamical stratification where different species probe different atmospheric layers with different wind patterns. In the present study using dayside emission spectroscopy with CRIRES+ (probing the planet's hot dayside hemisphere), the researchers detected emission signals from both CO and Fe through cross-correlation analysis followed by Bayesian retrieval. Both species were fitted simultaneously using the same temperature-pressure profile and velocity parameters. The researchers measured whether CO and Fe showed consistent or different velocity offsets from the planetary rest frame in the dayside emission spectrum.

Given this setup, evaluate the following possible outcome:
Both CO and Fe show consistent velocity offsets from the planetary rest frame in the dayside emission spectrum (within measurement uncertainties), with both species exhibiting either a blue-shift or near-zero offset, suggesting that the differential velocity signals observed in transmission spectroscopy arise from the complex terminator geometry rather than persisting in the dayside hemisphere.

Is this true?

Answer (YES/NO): NO